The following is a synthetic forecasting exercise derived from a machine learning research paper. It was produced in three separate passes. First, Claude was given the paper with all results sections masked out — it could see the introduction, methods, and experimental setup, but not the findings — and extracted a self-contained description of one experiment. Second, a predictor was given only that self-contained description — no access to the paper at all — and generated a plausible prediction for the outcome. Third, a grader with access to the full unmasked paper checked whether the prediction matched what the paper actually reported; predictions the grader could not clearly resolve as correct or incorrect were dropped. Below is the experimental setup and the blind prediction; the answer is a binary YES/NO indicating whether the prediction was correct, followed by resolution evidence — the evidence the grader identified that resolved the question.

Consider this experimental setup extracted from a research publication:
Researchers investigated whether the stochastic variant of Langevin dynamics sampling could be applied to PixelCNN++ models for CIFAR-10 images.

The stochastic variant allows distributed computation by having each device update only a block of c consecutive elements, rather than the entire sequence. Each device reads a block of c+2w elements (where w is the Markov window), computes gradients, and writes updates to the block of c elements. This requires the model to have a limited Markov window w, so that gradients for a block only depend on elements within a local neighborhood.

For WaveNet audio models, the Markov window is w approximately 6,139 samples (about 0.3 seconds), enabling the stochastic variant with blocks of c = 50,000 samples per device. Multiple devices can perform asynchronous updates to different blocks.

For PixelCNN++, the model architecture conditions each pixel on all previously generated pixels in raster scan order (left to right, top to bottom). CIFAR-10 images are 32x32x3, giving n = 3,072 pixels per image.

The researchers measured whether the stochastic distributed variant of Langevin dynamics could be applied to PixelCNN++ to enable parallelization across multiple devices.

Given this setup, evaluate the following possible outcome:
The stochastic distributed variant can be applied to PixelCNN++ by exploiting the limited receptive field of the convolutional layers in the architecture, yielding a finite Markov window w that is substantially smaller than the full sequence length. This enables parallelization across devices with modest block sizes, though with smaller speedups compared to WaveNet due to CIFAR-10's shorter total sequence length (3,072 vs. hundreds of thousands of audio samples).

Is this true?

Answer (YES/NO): NO